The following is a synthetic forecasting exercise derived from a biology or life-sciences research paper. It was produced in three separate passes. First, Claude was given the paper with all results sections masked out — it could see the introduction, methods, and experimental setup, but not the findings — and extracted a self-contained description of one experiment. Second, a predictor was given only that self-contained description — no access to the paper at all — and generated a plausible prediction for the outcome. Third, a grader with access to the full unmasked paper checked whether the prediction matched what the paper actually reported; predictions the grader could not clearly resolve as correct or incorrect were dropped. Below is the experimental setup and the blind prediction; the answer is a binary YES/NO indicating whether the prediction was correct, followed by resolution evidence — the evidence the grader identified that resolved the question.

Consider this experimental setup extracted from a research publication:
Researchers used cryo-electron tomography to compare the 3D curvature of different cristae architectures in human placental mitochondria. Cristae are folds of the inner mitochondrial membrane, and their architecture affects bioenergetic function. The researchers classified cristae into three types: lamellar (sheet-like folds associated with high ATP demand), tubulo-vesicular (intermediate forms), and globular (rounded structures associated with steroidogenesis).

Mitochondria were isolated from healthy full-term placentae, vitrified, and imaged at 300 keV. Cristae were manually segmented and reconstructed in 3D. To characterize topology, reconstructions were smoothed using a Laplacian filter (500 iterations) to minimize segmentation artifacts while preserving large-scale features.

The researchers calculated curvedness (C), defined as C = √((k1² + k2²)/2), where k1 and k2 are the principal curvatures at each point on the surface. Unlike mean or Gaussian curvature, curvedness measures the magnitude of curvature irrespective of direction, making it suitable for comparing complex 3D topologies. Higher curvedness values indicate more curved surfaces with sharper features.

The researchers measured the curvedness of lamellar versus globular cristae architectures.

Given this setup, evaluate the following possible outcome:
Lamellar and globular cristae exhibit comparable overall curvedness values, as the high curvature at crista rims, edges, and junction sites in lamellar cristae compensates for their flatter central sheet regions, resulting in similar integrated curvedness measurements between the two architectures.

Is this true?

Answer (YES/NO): NO